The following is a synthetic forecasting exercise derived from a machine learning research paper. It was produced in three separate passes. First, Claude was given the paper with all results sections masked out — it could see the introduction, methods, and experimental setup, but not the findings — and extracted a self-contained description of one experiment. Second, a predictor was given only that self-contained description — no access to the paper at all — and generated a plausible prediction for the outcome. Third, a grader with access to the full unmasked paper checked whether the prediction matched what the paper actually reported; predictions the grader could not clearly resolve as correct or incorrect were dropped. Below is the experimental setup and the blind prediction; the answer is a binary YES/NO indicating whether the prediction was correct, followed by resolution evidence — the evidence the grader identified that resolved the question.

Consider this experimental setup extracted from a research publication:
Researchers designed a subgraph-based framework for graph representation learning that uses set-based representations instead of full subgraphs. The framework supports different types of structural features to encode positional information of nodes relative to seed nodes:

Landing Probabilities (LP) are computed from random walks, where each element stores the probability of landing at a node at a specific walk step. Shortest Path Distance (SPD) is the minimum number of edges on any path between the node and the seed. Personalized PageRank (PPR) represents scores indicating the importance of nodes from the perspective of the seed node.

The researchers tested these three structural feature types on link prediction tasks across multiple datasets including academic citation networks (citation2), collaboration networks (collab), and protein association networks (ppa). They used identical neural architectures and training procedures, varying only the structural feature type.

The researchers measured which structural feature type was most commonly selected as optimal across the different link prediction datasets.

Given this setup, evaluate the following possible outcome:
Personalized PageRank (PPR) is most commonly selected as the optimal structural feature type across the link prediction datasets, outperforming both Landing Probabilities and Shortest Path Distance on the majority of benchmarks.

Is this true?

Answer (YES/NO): NO